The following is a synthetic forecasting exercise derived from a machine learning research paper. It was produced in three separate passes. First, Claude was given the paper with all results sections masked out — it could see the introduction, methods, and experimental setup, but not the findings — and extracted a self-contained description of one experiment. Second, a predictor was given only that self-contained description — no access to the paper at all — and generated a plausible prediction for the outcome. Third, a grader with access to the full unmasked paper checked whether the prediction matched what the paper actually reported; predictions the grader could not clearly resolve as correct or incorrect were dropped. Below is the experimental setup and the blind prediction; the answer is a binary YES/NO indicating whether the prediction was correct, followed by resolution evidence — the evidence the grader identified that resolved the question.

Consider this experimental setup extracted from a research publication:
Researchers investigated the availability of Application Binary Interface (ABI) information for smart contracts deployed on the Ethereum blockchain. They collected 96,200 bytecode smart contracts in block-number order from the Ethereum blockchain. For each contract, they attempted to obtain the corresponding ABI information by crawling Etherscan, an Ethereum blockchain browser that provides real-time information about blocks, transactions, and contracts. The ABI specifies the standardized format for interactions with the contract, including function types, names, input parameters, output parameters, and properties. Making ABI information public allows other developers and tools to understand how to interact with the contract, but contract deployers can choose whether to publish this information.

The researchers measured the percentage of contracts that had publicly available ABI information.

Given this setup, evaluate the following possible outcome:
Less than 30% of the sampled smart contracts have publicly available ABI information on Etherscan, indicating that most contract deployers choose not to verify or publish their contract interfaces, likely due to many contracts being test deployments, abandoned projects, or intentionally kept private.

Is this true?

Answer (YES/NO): YES